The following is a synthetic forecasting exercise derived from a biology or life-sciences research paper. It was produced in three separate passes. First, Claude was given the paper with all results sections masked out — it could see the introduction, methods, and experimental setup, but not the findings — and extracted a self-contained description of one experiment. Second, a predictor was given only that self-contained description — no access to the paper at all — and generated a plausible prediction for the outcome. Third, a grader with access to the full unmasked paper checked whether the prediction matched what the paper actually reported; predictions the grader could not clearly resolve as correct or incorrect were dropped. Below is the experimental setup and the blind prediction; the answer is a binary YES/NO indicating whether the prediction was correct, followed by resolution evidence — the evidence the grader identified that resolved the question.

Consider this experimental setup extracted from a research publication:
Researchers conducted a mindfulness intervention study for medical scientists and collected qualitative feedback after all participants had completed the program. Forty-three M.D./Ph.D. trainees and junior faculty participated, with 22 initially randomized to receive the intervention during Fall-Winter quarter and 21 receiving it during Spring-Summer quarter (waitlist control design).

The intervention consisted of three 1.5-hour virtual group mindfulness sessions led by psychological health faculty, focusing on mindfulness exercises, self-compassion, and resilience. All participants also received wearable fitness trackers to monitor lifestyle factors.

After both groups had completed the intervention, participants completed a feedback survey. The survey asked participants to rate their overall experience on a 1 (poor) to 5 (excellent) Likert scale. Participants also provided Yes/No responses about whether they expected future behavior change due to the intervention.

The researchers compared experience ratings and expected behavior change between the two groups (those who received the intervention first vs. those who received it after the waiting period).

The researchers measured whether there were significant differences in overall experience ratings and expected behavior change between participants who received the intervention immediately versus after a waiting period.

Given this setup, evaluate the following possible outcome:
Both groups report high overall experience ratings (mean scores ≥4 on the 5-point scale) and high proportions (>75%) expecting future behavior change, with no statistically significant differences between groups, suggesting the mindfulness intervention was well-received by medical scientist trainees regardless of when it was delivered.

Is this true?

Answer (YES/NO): NO